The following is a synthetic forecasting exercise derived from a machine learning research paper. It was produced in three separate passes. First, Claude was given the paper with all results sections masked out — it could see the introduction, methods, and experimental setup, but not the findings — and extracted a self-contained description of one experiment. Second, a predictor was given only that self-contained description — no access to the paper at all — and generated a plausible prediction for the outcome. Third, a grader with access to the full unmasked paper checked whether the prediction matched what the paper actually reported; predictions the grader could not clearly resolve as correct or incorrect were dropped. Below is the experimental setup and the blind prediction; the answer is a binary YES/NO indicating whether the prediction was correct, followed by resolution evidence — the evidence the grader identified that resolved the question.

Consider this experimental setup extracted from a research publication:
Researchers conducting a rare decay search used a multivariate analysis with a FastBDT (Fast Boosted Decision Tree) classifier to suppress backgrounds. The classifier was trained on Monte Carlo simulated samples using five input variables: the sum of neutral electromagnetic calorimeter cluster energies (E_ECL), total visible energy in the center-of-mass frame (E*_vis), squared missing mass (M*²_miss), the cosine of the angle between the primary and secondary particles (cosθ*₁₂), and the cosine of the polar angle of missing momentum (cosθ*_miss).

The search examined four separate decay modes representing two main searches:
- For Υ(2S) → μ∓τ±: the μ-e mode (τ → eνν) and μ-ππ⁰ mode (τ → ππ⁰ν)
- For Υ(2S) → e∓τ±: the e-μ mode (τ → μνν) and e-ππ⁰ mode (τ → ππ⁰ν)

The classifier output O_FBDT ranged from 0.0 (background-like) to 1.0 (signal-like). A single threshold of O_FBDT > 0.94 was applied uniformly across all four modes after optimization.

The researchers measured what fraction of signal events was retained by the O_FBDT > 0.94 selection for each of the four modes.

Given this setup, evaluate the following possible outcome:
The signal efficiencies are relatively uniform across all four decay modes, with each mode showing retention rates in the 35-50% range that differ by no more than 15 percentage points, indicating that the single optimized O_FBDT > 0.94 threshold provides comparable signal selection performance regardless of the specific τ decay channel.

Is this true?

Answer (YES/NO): NO